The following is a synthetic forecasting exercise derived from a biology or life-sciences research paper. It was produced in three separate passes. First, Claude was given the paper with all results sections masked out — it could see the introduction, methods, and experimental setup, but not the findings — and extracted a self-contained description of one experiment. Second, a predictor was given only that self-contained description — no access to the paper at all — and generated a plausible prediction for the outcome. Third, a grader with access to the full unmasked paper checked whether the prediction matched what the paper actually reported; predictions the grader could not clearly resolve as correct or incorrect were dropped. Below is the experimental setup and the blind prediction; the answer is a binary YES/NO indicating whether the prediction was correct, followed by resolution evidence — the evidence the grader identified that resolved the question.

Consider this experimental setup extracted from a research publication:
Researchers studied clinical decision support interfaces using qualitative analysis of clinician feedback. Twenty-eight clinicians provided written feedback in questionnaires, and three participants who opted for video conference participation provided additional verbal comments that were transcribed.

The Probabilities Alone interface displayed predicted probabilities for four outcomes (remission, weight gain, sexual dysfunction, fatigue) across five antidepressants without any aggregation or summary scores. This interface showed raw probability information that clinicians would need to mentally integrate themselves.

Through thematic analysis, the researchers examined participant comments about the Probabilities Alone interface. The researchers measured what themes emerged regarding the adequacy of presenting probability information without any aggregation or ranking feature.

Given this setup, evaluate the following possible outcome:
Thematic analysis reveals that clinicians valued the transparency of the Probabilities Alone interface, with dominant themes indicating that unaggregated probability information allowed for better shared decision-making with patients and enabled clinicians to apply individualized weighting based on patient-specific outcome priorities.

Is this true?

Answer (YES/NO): NO